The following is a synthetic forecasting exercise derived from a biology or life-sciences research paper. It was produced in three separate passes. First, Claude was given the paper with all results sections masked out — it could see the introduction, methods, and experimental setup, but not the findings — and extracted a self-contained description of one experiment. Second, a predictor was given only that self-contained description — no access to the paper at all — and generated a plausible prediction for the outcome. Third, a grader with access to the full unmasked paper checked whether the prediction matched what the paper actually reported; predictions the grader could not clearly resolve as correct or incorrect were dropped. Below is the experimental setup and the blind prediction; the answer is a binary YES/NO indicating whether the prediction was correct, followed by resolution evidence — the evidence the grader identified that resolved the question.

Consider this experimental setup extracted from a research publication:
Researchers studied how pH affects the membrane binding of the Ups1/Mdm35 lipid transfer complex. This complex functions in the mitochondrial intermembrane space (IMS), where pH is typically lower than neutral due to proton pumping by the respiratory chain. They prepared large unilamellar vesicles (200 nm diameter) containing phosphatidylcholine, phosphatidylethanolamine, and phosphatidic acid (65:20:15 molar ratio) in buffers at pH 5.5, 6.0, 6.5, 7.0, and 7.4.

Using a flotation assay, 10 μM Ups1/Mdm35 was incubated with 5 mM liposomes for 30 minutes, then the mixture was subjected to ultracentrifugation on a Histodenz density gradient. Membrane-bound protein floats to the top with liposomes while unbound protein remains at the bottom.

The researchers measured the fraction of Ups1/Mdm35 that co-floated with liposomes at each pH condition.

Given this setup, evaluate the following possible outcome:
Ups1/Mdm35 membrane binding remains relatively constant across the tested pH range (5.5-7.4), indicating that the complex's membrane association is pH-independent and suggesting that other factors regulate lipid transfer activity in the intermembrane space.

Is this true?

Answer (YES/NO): NO